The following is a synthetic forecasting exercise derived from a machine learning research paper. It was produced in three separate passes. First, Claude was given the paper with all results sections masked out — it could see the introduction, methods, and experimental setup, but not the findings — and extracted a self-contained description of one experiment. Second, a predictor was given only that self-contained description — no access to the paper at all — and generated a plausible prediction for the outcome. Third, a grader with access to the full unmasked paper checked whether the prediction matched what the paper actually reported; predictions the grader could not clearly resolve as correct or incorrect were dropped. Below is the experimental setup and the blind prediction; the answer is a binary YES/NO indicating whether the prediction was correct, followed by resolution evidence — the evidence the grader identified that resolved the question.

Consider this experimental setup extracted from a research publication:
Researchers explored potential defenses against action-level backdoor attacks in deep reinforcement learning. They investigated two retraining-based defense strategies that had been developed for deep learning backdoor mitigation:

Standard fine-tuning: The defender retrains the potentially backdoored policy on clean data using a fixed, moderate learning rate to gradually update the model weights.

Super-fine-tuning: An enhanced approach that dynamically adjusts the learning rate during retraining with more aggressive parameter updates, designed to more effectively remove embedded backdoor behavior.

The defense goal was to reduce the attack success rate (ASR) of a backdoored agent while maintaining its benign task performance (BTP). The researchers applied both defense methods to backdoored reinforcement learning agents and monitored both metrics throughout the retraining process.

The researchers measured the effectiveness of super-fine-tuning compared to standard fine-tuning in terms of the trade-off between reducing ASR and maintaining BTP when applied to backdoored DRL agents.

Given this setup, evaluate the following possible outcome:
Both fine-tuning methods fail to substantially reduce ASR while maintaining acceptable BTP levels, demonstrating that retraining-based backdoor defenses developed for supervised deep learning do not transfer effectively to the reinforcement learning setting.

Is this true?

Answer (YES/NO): NO